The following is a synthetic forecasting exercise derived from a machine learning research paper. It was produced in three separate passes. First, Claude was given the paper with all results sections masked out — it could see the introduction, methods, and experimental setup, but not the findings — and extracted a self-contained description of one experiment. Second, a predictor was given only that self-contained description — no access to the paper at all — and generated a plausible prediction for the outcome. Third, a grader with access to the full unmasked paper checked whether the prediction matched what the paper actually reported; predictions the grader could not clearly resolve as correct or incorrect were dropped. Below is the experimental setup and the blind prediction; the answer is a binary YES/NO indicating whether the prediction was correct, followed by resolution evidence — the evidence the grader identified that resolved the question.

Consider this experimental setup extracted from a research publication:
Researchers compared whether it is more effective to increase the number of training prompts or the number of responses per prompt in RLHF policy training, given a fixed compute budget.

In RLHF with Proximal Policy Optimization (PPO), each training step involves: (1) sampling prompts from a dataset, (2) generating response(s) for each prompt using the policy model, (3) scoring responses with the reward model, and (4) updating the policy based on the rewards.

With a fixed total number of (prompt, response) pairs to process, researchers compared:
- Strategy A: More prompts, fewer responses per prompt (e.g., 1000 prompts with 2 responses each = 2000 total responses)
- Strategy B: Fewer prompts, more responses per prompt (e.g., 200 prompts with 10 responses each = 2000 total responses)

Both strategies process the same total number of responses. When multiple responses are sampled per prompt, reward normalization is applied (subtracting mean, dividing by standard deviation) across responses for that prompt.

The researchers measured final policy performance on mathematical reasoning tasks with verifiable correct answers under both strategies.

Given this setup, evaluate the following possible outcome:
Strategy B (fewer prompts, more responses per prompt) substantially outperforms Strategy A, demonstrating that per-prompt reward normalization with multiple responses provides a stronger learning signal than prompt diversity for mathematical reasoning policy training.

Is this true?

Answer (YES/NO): NO